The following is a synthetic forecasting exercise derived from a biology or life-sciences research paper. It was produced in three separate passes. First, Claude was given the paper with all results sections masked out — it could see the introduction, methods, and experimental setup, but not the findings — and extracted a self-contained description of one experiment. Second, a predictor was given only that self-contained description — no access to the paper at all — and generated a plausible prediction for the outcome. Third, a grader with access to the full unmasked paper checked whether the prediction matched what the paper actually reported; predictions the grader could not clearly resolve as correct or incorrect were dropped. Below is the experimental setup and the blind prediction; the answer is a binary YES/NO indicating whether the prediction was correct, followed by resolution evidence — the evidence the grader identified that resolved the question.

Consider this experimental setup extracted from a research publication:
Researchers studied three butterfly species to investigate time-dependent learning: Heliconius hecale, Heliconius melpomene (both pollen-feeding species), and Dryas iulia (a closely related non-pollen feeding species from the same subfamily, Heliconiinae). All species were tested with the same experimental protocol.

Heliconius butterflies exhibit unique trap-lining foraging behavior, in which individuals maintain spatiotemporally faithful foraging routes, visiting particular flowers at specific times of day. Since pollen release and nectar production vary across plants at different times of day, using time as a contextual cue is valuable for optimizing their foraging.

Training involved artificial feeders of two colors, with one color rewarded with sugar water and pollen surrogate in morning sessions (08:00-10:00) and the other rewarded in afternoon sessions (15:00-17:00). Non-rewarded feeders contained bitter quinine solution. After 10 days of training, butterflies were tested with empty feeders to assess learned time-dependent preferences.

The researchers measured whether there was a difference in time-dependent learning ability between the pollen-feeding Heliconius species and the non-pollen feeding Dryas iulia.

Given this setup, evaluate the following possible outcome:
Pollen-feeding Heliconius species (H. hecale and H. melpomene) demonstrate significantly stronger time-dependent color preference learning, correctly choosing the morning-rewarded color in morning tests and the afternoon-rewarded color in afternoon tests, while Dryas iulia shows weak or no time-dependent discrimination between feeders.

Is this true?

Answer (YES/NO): NO